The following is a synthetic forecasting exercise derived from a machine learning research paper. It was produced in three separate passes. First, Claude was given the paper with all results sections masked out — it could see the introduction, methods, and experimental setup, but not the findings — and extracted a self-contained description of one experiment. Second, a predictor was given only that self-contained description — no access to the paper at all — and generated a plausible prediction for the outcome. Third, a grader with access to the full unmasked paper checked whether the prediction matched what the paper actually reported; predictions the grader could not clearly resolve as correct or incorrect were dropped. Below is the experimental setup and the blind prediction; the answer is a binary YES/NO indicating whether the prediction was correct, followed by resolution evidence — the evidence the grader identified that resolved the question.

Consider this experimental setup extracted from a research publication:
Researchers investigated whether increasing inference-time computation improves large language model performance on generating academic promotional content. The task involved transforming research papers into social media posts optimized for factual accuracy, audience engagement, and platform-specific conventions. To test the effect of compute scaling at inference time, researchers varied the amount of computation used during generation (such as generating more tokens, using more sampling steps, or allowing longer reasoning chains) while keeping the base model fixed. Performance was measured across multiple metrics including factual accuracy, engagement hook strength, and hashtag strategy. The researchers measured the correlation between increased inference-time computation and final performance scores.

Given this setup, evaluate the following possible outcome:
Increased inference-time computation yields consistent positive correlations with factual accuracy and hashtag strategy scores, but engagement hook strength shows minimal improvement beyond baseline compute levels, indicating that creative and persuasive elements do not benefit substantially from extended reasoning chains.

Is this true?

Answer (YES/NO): NO